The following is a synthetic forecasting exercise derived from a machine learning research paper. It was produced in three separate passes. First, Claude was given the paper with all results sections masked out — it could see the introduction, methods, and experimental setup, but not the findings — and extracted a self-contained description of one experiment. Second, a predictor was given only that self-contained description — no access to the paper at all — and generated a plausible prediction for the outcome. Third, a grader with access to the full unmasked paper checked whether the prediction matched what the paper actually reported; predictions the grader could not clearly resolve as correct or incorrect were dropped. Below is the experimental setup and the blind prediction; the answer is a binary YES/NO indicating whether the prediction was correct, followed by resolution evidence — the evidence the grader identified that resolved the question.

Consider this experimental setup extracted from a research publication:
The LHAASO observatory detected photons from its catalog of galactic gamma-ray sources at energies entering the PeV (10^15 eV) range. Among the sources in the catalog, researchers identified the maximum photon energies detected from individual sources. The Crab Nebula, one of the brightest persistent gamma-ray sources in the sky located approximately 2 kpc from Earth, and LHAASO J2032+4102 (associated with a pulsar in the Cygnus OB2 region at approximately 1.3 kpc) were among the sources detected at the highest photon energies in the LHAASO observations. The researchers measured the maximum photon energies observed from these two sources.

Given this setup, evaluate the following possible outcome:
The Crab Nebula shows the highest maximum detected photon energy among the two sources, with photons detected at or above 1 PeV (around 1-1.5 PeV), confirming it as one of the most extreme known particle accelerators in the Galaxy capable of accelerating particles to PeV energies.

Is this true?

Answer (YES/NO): NO